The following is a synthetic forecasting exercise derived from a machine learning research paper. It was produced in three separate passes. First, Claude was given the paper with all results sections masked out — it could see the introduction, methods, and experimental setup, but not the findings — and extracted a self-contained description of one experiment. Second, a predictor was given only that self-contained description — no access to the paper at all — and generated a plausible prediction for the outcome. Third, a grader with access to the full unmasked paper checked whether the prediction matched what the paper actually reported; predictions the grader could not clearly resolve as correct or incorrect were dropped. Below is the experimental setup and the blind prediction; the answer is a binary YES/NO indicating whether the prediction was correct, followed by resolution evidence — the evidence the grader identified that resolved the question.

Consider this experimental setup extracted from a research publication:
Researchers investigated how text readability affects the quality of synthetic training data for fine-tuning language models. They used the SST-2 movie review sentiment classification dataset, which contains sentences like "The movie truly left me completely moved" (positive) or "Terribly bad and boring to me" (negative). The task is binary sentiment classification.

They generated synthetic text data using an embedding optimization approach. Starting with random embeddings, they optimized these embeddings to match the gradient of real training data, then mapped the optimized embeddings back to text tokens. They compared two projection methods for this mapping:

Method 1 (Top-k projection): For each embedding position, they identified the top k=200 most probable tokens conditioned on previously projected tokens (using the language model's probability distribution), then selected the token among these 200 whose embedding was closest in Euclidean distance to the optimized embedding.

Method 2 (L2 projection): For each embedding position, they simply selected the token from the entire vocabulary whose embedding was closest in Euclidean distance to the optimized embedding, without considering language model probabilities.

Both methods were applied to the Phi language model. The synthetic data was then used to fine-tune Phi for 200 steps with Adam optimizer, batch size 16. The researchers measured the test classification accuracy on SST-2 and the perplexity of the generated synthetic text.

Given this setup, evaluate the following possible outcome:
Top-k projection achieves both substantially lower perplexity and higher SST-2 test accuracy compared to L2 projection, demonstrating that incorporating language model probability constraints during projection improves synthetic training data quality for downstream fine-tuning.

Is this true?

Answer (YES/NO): YES